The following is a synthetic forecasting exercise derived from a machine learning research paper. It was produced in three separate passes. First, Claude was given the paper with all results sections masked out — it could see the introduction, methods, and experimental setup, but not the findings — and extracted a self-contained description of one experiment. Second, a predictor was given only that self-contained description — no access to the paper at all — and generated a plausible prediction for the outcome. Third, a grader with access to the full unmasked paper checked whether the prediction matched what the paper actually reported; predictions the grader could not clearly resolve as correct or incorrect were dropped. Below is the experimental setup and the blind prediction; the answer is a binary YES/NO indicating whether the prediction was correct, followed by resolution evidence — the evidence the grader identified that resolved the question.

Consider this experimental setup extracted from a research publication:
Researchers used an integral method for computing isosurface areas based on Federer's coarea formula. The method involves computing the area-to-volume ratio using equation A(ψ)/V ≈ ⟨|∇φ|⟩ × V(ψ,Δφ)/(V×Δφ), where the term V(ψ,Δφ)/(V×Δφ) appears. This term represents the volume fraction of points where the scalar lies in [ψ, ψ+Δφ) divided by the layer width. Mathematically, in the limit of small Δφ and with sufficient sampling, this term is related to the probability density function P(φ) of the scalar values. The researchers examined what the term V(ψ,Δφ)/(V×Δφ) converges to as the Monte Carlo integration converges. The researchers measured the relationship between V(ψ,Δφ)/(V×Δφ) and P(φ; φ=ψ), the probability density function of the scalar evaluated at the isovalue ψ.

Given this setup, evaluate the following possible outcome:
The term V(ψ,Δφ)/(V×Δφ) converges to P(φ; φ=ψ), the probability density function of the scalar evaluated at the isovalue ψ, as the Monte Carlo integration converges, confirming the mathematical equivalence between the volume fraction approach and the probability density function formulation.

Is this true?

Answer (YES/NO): NO